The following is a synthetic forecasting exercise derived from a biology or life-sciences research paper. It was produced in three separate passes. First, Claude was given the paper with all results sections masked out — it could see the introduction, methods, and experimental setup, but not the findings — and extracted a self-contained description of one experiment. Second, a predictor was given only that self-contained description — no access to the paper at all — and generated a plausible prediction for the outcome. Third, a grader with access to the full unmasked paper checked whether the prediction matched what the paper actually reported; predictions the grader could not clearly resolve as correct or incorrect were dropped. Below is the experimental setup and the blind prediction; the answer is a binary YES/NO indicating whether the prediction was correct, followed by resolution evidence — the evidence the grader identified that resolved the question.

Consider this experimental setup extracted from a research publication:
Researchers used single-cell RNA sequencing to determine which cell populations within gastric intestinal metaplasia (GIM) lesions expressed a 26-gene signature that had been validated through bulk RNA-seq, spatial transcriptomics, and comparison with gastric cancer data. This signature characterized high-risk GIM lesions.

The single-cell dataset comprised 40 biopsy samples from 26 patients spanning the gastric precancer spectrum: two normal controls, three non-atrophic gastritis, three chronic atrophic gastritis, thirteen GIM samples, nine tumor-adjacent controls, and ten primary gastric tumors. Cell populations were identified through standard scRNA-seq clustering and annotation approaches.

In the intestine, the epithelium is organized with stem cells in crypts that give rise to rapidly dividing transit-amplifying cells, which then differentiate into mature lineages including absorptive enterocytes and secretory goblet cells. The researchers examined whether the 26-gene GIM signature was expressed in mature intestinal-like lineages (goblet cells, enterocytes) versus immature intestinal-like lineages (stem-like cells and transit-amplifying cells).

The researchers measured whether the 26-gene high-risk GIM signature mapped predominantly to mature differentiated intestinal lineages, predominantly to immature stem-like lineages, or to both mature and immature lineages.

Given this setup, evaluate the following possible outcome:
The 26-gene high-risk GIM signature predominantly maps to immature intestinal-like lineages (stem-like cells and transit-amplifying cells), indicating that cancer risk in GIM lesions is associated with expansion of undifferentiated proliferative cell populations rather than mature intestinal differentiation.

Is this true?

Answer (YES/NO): NO